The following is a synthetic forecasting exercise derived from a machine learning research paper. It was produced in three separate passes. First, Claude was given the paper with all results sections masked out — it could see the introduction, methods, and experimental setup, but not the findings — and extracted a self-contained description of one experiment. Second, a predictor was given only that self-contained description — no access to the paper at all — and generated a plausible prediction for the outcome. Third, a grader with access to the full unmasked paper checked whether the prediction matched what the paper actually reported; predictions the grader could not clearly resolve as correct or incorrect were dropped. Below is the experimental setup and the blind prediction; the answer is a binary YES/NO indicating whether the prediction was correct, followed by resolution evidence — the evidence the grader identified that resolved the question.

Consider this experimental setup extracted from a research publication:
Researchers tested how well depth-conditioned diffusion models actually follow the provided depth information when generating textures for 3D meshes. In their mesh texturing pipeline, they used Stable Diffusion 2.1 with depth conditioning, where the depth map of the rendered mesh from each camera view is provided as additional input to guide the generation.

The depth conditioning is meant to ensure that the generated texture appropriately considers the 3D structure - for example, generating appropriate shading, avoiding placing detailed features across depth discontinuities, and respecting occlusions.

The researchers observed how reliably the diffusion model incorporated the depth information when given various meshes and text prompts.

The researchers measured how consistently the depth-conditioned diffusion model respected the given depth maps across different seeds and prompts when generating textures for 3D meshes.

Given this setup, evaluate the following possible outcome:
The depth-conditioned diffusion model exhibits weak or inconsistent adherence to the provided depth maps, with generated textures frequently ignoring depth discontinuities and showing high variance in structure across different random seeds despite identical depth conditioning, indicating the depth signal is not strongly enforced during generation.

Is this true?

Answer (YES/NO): NO